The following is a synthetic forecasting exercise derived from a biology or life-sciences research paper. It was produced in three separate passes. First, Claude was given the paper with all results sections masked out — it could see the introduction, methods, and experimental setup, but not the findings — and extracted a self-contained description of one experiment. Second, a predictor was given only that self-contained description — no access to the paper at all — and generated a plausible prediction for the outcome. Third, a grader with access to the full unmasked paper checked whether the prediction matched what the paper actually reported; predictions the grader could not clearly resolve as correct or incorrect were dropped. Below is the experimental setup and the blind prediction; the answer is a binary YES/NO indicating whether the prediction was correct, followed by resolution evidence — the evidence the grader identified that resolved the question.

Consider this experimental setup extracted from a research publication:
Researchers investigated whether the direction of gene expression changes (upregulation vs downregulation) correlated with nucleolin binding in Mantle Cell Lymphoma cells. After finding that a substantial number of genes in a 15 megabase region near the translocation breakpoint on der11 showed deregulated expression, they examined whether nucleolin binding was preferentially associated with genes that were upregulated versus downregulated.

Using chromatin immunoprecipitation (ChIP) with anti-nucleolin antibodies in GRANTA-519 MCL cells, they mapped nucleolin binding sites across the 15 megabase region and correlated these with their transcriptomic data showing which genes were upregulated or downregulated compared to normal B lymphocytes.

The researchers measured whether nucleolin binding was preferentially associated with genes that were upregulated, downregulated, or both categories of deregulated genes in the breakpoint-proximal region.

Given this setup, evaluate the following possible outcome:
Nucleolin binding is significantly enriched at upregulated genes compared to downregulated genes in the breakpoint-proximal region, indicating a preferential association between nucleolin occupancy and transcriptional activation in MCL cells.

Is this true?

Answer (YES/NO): YES